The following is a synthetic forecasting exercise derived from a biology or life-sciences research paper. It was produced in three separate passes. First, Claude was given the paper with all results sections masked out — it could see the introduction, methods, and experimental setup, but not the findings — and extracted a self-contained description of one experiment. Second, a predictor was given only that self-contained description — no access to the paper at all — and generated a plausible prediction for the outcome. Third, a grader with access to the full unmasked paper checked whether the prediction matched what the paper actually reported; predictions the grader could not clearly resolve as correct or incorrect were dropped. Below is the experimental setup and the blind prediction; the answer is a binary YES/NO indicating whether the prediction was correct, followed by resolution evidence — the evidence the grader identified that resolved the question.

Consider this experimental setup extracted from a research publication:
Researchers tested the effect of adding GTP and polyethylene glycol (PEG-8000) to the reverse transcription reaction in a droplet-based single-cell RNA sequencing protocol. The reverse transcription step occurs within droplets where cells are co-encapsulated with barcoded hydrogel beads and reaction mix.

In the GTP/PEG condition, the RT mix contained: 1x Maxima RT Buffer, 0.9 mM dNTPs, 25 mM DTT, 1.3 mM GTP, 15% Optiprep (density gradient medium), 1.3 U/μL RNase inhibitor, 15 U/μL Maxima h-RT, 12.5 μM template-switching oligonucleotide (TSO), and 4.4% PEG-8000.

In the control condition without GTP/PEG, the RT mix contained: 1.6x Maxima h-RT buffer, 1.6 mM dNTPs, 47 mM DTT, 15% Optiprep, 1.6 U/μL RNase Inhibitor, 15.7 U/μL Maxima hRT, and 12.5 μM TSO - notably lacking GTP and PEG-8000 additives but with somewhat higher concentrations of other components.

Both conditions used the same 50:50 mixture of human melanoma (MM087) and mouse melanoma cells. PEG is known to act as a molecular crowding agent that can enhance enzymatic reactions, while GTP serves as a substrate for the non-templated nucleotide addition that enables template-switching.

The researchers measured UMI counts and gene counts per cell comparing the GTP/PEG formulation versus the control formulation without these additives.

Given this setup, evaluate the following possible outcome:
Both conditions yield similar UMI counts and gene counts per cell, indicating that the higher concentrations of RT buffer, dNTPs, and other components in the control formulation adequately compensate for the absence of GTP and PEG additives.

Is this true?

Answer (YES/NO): NO